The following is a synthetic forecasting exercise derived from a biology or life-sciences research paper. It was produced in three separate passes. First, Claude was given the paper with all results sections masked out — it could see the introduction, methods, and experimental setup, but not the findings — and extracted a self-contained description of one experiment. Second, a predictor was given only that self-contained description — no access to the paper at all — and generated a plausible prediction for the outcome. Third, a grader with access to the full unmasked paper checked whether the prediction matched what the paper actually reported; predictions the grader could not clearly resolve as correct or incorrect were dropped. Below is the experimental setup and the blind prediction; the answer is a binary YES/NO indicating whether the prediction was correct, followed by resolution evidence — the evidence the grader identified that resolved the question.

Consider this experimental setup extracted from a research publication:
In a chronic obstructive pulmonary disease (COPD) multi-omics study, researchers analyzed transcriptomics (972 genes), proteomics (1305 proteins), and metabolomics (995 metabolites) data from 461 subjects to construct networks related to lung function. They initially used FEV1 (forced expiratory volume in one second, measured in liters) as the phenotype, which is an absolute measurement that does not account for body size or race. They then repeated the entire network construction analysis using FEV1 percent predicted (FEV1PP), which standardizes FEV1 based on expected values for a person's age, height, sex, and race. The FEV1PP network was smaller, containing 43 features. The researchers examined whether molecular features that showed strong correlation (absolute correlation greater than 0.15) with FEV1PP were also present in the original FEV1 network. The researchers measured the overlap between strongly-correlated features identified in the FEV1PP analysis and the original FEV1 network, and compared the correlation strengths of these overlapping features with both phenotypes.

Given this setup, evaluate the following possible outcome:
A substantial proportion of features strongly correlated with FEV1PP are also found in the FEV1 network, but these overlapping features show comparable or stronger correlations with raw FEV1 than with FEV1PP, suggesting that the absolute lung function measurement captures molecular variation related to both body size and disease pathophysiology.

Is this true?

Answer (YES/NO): NO